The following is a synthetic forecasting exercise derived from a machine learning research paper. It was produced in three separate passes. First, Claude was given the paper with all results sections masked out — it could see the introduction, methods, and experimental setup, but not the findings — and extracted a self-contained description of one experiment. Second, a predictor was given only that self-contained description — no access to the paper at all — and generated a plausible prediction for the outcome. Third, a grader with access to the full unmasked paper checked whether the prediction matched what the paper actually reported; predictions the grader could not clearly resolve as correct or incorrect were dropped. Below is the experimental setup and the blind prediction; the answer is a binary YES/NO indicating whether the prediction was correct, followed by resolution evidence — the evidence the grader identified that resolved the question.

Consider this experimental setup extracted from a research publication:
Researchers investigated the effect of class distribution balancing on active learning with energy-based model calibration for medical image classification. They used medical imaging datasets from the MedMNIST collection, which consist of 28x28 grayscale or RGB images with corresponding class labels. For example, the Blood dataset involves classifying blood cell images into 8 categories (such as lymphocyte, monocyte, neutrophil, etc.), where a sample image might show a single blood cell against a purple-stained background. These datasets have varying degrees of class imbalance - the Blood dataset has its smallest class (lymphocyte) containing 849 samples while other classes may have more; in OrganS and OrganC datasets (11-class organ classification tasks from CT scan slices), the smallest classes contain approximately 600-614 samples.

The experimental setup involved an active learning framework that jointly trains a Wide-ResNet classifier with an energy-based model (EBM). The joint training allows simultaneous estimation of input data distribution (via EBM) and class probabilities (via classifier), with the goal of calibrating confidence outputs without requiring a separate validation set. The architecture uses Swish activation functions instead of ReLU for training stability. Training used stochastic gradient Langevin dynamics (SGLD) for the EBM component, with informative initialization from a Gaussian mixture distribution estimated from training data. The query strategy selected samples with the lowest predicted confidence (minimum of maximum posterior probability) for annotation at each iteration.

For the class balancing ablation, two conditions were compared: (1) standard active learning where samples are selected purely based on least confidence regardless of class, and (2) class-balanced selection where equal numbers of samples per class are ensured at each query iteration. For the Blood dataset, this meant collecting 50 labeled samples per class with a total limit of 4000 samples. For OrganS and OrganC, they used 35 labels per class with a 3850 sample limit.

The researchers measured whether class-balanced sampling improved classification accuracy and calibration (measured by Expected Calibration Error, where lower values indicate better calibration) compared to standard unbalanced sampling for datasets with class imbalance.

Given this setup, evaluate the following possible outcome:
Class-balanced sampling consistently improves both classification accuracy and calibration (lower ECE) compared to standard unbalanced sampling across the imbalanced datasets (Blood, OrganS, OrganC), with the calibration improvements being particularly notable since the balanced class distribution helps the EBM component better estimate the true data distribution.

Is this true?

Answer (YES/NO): NO